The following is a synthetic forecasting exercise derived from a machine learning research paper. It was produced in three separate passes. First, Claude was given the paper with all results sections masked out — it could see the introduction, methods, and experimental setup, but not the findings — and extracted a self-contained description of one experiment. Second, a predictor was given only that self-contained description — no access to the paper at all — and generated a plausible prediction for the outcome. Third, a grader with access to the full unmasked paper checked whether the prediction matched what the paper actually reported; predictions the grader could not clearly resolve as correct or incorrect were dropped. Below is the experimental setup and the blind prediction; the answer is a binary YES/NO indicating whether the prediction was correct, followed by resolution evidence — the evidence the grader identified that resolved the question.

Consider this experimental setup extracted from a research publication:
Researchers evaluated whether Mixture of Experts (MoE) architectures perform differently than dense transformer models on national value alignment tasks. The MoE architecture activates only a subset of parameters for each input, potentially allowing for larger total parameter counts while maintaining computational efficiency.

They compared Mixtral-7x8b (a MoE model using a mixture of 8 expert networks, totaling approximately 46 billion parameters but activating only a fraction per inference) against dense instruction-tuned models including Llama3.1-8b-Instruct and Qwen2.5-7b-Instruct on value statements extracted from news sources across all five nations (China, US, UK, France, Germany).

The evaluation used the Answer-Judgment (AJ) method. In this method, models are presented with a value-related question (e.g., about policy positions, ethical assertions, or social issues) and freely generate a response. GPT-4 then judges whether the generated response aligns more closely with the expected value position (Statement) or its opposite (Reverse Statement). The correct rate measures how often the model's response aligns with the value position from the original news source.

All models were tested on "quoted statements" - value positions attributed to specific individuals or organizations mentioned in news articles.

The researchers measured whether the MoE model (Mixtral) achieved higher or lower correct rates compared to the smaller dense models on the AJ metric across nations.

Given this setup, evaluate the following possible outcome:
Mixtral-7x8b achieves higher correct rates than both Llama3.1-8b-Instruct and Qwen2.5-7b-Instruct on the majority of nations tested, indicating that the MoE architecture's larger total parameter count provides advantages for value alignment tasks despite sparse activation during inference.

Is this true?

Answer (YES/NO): YES